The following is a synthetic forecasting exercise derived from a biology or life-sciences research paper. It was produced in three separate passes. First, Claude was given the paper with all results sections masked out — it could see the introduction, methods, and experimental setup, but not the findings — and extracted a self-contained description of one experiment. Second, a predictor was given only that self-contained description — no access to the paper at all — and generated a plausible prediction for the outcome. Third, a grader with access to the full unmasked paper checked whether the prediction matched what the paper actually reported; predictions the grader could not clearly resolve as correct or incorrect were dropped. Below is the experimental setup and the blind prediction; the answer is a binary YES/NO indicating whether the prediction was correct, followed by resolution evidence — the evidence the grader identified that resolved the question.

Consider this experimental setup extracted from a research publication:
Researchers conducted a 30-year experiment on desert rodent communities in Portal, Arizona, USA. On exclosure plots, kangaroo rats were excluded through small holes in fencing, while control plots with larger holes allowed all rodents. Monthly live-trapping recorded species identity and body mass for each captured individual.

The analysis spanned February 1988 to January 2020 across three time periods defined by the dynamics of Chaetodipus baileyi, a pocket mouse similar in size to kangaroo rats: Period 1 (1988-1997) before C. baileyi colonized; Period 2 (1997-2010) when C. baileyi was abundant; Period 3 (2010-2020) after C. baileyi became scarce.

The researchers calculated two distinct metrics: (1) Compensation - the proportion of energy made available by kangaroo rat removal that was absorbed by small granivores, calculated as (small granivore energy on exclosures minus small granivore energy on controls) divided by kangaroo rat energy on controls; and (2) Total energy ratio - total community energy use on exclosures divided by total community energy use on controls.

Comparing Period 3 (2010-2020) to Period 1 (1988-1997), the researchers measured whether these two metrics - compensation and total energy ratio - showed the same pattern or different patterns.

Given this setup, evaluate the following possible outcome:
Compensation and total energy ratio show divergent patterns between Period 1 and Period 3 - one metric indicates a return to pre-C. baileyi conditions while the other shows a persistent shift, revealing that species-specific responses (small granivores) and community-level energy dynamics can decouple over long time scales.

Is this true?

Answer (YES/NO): YES